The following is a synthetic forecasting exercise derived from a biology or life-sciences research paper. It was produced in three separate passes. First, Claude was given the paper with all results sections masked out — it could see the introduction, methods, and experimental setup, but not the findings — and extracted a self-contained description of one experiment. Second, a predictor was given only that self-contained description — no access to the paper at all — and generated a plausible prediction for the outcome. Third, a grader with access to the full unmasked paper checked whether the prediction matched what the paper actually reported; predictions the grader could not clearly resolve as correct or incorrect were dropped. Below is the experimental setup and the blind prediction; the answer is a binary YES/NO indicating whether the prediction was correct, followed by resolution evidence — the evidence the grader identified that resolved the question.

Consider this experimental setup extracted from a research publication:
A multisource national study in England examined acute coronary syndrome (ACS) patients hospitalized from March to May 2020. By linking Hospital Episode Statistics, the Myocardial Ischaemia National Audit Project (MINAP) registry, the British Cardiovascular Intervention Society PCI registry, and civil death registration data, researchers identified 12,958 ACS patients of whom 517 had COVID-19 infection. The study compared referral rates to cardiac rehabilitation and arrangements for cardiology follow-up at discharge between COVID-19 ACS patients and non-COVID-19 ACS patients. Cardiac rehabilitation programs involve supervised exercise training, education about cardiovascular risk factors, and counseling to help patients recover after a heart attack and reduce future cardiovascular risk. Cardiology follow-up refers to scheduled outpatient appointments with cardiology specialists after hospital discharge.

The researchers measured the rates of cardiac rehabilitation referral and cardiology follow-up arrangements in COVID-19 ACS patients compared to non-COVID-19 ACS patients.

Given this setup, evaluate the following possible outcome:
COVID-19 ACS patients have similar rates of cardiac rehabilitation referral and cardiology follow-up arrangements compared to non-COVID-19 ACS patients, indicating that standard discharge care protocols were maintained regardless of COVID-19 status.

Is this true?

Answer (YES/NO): NO